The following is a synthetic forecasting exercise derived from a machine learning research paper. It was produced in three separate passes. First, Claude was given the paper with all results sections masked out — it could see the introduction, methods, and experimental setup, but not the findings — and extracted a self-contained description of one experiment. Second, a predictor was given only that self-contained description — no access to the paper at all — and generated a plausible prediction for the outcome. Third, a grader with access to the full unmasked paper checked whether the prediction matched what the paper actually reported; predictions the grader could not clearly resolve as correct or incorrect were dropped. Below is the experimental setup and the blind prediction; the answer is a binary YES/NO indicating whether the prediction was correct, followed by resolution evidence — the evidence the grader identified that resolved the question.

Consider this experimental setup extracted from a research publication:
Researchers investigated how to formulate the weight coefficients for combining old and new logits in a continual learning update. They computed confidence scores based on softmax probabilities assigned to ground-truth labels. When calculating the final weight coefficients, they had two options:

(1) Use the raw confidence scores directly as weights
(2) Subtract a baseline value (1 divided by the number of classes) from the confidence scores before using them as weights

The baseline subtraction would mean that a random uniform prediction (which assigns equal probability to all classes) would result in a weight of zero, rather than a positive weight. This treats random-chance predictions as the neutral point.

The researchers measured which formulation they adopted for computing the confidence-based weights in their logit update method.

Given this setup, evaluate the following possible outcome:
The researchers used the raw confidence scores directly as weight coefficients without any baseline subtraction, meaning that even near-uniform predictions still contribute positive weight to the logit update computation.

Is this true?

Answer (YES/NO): NO